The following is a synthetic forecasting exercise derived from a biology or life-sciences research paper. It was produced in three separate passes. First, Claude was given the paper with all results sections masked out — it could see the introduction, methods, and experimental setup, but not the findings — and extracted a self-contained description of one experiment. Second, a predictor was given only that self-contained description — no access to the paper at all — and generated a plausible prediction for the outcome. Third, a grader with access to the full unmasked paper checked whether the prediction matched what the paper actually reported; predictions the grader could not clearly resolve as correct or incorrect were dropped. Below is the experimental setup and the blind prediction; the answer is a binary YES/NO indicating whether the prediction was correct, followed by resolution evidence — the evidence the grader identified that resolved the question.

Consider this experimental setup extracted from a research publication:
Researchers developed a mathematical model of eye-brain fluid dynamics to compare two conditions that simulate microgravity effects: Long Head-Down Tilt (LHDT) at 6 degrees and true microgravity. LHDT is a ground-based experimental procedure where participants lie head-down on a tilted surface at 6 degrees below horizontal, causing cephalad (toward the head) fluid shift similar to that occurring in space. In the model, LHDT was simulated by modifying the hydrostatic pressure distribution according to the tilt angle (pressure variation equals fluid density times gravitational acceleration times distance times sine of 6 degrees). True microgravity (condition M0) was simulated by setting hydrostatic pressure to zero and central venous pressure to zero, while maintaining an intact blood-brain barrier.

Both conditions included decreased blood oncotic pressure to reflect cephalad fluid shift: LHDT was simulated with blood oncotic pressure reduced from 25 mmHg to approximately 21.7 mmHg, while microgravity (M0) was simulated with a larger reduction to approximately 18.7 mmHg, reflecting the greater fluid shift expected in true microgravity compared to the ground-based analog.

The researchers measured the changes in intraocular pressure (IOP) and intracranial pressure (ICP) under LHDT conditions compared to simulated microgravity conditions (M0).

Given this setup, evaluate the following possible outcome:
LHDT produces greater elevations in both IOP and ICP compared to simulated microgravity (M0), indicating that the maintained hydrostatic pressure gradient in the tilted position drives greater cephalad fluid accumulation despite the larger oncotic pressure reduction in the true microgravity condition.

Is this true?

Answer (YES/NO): YES